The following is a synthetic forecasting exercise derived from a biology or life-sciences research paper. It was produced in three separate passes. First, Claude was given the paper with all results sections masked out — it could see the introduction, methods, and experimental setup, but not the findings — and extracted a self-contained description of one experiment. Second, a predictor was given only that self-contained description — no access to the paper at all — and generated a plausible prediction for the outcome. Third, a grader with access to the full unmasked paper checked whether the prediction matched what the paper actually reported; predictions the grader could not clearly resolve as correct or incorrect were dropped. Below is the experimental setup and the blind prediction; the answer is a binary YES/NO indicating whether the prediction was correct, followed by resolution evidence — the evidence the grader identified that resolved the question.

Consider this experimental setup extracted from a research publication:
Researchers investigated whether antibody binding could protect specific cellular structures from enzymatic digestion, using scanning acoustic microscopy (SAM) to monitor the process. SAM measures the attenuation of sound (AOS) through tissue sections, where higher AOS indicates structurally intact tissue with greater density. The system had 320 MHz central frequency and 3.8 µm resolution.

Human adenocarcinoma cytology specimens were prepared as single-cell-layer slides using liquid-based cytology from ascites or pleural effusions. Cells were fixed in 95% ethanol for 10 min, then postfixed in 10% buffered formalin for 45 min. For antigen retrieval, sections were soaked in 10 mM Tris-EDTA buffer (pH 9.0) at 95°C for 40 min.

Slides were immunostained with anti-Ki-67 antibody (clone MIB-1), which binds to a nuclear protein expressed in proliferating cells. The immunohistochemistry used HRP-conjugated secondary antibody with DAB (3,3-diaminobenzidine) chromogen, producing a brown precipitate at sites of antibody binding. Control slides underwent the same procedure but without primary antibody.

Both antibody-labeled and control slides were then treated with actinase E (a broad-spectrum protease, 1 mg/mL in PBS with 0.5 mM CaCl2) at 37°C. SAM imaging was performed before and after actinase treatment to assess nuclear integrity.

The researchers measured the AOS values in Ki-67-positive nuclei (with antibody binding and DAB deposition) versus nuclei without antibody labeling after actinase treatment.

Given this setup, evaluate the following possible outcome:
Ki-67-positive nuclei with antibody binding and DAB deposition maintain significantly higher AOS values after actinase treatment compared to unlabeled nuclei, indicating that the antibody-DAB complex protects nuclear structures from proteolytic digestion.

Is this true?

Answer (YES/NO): YES